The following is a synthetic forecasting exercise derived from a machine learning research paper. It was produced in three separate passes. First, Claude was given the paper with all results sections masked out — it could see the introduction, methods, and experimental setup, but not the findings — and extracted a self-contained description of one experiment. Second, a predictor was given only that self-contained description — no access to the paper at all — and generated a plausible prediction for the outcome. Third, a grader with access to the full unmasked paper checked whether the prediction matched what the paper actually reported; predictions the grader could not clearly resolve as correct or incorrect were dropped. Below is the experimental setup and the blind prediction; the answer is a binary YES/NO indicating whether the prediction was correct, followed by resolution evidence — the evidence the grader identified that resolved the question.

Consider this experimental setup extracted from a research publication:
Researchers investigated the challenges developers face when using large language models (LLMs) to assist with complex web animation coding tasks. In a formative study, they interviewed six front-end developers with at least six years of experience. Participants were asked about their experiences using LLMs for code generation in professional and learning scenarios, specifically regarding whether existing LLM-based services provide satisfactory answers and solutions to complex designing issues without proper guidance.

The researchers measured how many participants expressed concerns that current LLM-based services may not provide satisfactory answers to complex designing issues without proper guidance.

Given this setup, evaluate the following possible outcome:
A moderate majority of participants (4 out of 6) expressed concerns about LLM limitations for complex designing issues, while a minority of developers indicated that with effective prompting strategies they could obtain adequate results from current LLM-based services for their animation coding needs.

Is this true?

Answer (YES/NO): NO